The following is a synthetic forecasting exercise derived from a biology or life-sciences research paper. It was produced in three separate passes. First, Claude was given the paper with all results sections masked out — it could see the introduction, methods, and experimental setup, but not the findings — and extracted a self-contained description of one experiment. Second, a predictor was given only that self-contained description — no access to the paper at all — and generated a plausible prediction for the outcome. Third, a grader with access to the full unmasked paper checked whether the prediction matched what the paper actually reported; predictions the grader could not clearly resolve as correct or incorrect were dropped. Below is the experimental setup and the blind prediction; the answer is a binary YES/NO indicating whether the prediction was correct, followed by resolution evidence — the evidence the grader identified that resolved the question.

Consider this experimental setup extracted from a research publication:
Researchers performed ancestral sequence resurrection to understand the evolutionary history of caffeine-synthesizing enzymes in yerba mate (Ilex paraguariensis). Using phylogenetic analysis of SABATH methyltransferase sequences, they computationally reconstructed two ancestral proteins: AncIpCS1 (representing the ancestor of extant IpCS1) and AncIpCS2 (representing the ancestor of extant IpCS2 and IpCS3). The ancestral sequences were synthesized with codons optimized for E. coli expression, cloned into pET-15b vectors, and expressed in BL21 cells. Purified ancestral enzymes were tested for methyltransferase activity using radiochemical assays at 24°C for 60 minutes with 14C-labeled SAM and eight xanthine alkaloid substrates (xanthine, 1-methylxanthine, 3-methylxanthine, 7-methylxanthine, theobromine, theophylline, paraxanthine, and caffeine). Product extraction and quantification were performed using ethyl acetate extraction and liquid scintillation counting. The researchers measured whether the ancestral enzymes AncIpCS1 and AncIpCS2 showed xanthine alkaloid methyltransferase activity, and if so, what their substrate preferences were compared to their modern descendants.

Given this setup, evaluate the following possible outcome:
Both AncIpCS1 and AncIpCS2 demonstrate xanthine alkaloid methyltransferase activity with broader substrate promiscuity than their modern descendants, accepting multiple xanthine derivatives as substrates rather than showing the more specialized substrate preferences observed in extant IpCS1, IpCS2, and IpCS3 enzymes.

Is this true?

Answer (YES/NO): YES